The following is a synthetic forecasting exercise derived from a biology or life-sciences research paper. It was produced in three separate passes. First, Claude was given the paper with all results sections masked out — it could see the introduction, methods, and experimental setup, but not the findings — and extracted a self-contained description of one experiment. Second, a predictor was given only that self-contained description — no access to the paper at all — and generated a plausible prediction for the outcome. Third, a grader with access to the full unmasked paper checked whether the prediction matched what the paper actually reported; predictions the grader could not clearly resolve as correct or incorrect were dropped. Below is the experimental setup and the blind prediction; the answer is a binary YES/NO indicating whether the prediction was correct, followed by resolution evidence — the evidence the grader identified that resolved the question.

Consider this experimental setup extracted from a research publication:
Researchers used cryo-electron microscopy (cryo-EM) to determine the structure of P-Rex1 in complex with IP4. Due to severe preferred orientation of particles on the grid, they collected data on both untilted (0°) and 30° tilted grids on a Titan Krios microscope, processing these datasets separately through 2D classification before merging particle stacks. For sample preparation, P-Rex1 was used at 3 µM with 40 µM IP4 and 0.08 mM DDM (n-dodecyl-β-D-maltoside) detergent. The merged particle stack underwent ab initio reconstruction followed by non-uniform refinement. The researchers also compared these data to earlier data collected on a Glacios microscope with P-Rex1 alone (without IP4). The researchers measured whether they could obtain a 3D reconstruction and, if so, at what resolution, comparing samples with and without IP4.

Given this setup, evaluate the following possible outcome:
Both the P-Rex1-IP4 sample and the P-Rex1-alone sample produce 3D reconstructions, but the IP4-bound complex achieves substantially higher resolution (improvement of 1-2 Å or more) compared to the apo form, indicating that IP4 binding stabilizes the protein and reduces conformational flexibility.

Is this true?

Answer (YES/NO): NO